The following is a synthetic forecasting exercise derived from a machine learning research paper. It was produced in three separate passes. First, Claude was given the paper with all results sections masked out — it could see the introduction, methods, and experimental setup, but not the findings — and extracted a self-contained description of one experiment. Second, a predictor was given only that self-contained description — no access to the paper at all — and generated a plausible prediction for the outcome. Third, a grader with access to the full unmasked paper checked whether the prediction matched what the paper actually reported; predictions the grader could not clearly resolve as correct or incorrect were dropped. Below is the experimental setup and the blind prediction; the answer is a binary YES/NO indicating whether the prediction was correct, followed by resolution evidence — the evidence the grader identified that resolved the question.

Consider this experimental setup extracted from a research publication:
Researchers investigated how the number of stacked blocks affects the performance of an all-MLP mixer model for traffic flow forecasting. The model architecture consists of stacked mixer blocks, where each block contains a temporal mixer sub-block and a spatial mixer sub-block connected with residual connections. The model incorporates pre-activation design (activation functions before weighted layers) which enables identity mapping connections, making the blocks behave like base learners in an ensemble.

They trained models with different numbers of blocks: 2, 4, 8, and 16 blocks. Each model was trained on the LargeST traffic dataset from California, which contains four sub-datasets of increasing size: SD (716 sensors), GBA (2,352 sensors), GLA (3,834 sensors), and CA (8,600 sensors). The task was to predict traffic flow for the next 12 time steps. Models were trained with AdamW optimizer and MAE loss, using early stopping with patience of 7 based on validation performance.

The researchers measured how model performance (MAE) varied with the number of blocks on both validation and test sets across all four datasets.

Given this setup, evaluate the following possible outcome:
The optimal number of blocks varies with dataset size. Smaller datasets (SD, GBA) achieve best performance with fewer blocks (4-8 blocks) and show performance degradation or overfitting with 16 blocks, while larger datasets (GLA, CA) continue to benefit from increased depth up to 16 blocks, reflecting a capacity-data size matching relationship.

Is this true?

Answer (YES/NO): NO